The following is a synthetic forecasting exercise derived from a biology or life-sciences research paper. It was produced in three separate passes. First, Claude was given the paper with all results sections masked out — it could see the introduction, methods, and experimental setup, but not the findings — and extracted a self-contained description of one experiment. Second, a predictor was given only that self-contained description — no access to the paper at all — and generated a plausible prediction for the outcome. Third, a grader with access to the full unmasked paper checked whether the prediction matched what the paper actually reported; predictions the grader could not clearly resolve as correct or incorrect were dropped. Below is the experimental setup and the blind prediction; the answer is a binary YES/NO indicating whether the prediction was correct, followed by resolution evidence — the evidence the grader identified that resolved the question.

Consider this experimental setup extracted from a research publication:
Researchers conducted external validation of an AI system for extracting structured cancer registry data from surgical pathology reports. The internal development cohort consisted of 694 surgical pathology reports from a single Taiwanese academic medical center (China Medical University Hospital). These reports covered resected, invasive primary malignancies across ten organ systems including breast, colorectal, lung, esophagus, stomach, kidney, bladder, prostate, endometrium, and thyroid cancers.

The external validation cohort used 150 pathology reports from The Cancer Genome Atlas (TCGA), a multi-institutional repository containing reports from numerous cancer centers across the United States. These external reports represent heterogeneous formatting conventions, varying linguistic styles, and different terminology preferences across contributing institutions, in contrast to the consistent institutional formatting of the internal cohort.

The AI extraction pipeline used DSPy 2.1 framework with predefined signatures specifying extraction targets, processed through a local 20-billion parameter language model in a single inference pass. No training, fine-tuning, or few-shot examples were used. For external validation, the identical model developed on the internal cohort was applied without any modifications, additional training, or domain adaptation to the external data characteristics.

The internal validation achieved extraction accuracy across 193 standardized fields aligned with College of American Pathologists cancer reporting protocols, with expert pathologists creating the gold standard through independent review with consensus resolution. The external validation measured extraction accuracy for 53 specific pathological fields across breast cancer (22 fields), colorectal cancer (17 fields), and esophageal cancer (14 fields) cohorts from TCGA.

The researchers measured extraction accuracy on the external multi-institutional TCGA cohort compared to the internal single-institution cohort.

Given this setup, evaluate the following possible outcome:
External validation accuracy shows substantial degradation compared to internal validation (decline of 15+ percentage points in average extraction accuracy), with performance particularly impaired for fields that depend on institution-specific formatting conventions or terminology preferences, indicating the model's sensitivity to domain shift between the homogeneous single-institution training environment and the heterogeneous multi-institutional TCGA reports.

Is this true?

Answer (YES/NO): NO